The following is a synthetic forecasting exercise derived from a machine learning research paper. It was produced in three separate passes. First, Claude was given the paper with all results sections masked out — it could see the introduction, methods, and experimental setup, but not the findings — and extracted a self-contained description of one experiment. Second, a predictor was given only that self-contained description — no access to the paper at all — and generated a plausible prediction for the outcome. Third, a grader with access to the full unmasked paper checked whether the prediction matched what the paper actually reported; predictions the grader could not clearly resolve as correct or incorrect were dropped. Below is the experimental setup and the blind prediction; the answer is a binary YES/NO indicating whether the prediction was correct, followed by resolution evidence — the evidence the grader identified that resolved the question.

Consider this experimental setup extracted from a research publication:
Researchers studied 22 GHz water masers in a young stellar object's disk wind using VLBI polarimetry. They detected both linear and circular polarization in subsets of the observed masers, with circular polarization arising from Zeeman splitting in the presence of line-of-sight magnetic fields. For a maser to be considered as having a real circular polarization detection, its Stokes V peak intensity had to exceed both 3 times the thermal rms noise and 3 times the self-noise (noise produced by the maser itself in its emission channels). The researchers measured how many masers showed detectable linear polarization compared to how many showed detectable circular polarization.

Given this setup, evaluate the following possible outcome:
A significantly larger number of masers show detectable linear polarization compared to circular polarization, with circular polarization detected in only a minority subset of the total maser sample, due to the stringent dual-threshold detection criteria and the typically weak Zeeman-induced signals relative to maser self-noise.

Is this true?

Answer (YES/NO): YES